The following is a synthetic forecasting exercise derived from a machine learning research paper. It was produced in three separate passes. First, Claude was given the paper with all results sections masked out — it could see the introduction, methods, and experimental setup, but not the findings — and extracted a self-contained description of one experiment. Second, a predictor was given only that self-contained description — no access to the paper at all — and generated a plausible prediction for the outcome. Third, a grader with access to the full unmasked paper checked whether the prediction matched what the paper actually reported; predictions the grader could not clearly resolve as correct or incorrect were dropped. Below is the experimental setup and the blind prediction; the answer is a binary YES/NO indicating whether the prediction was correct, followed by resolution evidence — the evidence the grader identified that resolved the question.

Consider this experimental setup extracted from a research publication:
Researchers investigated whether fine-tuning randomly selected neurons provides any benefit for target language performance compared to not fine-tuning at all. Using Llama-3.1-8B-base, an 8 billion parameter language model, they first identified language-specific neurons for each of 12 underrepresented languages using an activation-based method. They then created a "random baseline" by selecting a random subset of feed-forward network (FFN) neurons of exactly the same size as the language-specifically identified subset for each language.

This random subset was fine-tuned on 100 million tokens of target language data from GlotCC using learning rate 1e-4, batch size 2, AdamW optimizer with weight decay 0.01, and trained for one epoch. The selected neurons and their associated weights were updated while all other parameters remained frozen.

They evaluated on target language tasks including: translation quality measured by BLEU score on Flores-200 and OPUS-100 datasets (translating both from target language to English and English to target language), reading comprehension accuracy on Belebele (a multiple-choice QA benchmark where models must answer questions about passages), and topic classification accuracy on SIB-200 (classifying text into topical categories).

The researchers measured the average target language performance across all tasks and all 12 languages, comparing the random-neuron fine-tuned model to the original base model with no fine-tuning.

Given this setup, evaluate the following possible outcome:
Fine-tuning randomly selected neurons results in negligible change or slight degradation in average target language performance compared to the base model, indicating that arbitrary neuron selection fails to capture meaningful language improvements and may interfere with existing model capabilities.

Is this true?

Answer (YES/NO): NO